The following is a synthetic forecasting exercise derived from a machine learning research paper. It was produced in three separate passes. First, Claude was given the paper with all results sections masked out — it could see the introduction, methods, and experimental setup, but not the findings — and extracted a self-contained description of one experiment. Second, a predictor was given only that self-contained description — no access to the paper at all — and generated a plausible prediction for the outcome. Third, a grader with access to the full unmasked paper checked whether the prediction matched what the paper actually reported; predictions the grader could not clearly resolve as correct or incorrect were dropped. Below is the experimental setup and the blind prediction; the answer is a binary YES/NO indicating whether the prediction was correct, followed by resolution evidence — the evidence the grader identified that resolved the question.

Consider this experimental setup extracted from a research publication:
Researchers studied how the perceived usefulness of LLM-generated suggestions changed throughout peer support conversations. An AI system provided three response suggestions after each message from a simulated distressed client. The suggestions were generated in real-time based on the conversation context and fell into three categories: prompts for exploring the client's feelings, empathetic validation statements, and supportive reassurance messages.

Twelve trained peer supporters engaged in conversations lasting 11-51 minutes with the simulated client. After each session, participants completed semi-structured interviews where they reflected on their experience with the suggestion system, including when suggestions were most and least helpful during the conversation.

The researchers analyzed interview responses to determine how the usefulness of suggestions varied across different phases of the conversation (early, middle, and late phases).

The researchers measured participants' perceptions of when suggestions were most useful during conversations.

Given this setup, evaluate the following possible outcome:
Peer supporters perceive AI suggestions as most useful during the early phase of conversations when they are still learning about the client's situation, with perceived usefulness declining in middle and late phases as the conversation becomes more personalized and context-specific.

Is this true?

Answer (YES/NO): YES